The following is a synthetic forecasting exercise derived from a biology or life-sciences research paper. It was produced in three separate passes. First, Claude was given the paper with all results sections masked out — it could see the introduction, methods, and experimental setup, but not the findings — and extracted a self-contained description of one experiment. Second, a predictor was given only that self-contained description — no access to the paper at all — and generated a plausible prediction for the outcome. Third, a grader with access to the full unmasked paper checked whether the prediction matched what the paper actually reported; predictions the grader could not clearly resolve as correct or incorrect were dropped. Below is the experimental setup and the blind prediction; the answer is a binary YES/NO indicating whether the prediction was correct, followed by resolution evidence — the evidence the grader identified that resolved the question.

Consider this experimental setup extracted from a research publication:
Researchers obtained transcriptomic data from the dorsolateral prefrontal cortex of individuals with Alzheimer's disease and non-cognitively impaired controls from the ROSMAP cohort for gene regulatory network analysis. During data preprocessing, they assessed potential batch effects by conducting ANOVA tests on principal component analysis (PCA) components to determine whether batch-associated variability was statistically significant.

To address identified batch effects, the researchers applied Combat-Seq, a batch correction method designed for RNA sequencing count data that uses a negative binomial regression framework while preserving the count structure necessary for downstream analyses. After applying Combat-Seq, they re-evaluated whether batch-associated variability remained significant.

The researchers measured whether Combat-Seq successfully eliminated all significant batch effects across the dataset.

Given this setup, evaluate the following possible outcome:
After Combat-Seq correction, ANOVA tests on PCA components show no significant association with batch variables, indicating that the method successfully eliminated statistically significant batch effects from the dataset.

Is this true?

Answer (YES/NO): NO